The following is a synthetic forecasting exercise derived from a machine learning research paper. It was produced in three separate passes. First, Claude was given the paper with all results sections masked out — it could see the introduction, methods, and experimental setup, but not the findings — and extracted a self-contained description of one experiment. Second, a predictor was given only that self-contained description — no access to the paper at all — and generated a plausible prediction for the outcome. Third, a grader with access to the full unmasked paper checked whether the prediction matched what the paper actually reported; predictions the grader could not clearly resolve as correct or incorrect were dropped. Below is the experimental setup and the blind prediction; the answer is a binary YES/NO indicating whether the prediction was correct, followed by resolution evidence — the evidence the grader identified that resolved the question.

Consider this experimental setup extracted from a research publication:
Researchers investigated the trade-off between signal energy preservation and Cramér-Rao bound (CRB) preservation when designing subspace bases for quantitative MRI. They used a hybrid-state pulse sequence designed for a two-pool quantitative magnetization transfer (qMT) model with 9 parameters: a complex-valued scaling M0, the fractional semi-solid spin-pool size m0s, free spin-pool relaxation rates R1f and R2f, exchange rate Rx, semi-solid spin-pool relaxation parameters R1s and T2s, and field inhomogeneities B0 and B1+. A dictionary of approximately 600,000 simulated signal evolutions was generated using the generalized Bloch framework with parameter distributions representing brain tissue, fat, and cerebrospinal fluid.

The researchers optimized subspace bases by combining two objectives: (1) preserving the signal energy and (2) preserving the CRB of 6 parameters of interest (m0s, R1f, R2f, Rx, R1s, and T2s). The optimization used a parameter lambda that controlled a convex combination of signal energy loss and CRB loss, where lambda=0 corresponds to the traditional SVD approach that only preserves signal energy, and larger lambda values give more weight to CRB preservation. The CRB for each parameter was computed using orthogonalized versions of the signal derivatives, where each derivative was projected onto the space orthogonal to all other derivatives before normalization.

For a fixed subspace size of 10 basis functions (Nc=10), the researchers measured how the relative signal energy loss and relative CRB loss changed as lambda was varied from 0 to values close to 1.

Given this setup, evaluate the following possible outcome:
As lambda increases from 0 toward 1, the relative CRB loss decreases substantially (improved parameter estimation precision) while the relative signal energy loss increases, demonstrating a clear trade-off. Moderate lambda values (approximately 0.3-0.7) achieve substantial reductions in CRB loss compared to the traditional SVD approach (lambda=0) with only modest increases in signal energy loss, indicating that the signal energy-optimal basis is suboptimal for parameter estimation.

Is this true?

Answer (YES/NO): YES